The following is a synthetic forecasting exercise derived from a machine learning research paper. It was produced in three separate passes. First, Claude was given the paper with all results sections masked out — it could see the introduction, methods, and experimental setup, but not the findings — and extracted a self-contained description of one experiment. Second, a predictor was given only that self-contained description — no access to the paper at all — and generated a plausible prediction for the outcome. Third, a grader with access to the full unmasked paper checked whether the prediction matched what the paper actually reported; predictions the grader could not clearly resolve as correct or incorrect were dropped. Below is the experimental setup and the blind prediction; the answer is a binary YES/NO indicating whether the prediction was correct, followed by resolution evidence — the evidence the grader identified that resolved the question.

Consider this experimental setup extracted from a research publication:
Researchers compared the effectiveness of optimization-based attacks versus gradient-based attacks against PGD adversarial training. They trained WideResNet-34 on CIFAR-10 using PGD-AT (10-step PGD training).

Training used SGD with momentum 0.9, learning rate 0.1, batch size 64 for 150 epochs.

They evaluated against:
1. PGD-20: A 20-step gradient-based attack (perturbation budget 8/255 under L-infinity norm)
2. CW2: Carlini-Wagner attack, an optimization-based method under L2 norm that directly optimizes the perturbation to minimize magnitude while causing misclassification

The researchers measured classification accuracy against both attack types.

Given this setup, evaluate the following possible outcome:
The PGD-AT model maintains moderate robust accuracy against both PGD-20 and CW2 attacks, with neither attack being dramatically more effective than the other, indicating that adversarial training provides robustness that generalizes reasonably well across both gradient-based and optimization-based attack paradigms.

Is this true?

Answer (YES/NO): YES